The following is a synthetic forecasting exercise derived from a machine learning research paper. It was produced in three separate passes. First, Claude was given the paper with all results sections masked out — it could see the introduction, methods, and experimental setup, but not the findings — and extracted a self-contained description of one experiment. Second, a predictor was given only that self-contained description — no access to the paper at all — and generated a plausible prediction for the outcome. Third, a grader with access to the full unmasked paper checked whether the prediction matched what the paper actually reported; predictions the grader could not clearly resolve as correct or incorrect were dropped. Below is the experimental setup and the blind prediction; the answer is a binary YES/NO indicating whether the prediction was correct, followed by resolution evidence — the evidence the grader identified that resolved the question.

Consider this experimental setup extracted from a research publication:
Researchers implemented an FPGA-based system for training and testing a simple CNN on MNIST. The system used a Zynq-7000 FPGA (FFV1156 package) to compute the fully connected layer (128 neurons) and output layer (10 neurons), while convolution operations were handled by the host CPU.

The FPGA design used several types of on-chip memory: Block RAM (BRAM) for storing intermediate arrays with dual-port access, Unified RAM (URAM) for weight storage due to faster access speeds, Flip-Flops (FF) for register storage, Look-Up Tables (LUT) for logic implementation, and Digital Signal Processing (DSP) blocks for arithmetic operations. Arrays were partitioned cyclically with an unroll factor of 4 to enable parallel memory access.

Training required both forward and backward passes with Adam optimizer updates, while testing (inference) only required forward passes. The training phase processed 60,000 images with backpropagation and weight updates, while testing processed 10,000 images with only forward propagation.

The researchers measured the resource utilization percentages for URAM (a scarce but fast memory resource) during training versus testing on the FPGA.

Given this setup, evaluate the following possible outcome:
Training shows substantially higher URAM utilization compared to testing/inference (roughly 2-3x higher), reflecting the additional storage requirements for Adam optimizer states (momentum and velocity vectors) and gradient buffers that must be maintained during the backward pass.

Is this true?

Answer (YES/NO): NO